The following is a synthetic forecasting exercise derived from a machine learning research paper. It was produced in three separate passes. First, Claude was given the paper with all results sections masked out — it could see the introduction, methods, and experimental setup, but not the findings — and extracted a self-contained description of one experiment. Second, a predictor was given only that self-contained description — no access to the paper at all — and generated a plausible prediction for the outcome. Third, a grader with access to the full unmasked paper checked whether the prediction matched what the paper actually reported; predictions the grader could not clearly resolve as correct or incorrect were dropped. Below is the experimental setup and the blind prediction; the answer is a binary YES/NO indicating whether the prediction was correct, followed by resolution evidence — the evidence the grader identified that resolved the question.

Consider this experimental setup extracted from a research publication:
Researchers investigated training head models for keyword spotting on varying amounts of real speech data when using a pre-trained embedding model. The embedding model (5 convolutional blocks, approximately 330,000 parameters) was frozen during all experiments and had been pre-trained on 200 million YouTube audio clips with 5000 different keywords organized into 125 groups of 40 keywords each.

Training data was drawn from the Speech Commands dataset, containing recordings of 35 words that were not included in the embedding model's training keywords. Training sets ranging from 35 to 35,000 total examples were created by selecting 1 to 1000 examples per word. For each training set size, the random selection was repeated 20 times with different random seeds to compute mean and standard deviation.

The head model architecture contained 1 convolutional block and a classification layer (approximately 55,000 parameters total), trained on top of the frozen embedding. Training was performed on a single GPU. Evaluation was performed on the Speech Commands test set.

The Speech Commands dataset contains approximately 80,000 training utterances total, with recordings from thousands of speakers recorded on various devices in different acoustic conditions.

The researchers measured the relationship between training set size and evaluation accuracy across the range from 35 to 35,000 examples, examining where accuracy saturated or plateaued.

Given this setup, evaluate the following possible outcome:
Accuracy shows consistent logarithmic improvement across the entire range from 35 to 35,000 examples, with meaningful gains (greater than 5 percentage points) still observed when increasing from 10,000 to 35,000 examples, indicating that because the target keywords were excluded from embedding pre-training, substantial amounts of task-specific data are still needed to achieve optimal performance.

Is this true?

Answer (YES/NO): NO